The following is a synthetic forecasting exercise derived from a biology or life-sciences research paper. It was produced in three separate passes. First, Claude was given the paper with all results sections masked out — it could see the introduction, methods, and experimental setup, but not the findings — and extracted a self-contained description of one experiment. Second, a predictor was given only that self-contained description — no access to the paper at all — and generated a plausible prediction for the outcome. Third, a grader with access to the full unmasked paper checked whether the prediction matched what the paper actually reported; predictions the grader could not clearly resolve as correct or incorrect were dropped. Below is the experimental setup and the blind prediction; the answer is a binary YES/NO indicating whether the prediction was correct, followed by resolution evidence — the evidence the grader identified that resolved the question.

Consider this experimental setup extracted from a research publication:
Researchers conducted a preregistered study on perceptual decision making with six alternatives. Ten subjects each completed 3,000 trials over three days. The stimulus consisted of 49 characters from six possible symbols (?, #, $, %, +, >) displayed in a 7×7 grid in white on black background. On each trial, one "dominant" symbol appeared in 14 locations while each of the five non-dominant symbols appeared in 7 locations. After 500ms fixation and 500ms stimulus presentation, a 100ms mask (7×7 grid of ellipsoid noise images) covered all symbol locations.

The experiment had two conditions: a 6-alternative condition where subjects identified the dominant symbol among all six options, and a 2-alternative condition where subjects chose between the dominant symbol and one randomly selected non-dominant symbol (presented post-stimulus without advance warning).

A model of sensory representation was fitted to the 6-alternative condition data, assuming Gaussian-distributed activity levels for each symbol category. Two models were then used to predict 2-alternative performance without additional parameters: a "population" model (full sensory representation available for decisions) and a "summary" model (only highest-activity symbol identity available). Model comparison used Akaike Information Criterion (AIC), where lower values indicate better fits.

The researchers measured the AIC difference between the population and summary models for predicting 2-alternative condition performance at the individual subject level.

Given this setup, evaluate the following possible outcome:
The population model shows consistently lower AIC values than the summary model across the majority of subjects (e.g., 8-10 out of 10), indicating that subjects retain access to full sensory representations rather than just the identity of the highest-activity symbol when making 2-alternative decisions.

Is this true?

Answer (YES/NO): NO